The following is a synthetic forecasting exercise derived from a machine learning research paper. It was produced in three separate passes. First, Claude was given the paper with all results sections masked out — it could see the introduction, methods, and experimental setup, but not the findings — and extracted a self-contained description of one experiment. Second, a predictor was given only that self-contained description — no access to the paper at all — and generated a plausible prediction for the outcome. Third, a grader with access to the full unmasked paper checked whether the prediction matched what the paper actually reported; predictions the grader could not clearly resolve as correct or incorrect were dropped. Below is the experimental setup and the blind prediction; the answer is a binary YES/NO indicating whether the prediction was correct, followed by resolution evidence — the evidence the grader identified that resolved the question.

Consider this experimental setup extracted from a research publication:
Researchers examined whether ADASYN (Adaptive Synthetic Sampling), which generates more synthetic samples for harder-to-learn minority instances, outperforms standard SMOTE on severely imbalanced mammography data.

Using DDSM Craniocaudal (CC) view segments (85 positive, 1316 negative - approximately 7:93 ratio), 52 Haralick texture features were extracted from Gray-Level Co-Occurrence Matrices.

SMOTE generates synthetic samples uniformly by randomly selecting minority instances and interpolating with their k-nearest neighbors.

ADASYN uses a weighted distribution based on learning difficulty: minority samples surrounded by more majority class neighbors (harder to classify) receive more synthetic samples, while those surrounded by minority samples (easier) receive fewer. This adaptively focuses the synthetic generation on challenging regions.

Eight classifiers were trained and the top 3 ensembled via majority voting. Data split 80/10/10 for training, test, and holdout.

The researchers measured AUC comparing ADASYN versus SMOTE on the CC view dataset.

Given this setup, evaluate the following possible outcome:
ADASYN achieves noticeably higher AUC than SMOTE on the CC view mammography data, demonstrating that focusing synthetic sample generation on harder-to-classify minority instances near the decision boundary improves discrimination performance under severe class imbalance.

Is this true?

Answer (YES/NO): NO